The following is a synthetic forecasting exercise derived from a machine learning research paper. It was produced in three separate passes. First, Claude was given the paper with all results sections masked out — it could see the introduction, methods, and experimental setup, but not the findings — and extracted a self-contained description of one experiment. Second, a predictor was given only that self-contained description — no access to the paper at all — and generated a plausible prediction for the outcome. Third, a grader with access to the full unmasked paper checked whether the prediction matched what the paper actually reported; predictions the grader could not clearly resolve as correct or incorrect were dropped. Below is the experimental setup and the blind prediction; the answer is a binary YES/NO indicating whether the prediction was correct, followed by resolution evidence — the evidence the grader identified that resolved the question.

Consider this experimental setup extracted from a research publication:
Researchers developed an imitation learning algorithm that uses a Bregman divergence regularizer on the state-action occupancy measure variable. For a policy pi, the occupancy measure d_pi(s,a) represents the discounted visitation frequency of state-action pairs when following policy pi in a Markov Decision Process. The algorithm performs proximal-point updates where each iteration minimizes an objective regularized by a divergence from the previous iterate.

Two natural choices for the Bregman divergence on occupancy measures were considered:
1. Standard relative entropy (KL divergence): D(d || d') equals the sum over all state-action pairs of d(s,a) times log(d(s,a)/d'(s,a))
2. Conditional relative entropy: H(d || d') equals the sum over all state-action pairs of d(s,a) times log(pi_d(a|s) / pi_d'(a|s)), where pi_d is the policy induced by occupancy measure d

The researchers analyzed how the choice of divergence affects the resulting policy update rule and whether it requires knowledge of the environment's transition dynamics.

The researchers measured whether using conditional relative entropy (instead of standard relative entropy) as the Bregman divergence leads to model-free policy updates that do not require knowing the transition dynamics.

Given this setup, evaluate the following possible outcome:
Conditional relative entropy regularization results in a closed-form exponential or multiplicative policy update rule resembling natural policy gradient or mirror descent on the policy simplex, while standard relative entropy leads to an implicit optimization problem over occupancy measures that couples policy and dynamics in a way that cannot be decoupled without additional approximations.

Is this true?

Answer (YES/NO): YES